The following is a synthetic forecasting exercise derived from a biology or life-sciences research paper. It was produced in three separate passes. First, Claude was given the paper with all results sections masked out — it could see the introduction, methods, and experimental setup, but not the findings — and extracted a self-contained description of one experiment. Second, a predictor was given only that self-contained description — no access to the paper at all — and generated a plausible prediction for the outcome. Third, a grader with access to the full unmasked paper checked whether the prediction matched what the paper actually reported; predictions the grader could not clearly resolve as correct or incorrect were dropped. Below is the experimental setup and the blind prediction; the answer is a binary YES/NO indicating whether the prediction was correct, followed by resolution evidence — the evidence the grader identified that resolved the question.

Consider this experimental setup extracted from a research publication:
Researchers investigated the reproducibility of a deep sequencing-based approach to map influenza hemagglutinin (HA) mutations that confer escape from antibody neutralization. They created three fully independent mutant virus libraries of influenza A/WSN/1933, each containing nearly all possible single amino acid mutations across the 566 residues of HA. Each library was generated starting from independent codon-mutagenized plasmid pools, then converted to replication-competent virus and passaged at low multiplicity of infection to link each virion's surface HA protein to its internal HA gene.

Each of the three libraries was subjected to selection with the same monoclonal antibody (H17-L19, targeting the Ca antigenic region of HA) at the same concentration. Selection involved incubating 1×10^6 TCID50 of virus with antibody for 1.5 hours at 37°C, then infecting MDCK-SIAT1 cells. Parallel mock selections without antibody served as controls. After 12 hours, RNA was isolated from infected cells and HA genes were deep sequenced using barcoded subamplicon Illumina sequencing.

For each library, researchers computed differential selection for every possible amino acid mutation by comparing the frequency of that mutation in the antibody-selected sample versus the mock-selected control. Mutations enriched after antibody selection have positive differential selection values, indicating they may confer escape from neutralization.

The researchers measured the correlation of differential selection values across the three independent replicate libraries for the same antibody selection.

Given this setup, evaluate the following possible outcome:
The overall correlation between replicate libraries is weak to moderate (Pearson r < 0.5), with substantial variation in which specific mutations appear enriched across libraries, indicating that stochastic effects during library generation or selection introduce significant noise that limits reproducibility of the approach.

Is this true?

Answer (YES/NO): NO